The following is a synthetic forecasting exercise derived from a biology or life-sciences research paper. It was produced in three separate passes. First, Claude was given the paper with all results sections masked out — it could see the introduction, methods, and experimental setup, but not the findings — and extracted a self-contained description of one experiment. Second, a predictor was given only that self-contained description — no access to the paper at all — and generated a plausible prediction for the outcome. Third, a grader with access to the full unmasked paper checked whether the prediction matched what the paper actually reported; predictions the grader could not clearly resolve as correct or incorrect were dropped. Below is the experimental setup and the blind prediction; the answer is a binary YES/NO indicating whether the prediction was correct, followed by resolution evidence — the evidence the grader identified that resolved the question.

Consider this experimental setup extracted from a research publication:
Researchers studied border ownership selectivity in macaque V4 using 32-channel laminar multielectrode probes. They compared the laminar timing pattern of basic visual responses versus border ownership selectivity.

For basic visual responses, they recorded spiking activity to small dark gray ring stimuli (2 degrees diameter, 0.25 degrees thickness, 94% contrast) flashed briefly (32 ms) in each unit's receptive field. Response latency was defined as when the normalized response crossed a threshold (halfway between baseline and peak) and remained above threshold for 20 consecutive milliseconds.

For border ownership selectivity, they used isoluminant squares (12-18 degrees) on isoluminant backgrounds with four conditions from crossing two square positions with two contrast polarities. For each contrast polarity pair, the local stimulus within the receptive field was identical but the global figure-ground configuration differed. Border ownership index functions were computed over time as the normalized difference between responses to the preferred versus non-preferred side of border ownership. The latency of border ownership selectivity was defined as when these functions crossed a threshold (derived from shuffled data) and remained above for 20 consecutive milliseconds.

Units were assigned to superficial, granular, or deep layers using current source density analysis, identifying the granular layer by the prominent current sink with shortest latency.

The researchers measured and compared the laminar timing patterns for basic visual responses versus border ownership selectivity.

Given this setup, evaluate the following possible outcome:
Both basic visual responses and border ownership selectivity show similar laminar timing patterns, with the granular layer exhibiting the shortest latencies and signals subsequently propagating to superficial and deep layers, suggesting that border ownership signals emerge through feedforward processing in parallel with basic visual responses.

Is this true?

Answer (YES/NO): NO